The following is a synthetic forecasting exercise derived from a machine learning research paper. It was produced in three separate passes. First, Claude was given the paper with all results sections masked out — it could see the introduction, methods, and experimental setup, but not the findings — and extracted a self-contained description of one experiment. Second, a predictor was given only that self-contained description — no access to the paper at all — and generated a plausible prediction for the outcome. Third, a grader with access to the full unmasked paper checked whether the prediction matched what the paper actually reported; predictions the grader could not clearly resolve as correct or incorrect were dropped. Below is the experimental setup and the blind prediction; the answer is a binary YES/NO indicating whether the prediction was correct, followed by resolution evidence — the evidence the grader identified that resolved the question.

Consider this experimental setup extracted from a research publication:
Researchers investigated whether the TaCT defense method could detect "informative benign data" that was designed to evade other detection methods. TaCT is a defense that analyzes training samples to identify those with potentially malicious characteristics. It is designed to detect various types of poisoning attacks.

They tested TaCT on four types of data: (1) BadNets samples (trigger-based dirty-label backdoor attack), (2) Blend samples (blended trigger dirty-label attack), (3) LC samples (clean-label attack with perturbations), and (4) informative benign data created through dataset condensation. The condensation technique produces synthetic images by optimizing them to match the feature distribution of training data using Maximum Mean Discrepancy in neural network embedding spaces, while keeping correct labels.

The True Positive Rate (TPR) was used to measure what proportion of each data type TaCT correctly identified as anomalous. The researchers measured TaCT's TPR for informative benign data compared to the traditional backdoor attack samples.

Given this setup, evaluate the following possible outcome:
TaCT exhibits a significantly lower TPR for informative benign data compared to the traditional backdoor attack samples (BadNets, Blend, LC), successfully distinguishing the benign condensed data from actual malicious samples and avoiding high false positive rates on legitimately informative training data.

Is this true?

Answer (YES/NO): YES